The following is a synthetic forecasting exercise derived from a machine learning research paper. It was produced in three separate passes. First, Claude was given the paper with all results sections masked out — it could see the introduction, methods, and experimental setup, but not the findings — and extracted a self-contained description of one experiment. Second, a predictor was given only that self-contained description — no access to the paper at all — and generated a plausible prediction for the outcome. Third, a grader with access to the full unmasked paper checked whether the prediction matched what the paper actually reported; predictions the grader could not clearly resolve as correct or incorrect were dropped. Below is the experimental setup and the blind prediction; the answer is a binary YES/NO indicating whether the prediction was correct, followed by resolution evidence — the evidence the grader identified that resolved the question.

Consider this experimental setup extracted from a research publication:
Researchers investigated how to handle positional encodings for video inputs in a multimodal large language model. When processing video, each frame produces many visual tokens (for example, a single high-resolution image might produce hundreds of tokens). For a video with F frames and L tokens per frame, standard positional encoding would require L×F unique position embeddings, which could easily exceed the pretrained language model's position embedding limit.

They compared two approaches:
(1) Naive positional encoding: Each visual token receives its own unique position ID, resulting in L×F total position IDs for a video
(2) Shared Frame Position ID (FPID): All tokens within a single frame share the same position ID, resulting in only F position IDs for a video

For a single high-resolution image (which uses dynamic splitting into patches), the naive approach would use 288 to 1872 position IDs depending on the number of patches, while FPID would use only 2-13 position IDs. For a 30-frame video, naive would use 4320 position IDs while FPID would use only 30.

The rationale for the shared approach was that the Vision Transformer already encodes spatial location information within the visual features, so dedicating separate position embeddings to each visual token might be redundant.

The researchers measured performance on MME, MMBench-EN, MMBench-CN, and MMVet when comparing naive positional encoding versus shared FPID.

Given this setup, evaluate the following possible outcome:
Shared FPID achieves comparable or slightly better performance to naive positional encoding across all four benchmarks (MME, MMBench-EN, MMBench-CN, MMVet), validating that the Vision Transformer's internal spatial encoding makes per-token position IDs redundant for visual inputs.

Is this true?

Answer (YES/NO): NO